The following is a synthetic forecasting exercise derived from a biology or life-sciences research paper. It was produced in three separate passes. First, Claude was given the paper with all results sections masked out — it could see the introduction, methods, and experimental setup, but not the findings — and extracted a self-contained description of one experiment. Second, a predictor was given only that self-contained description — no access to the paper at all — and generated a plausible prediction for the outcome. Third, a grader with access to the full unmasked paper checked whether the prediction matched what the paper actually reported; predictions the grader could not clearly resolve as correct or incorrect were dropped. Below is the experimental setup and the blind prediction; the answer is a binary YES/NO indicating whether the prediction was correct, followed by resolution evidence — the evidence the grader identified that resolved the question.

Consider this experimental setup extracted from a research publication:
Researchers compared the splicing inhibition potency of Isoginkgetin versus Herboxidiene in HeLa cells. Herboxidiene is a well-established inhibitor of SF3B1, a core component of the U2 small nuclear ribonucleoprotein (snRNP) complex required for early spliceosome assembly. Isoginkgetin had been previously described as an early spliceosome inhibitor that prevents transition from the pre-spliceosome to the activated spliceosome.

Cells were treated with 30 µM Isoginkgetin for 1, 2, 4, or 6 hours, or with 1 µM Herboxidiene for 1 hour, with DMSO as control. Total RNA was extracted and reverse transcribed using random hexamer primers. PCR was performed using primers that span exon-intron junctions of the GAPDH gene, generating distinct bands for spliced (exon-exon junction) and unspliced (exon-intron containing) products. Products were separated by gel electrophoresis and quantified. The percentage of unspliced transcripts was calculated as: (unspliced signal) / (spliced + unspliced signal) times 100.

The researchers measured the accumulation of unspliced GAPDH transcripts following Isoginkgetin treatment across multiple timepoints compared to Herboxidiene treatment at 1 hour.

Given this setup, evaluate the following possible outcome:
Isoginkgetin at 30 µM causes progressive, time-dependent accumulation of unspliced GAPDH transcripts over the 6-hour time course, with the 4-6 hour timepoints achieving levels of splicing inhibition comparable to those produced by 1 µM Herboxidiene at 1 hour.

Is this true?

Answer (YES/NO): NO